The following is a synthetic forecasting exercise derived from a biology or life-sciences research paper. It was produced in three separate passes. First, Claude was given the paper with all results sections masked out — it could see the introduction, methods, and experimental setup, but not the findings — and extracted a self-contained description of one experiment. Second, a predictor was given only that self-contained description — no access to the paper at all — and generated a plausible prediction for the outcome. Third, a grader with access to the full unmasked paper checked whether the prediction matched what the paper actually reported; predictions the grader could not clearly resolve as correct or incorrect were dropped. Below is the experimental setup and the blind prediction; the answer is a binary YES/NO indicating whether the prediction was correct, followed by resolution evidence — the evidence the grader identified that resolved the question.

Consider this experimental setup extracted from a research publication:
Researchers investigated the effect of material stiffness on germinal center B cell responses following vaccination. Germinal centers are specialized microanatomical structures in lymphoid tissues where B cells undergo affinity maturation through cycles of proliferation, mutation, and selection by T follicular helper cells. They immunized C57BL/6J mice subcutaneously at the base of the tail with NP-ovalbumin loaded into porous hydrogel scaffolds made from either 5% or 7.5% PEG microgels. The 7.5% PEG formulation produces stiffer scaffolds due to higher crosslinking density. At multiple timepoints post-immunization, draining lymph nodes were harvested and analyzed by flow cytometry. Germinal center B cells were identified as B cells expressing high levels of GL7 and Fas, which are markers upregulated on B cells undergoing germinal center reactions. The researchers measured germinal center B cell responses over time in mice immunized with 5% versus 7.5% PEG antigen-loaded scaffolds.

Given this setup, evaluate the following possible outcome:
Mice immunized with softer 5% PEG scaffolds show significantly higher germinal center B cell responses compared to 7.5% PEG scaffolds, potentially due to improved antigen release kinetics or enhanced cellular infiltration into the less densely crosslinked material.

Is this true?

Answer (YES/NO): NO